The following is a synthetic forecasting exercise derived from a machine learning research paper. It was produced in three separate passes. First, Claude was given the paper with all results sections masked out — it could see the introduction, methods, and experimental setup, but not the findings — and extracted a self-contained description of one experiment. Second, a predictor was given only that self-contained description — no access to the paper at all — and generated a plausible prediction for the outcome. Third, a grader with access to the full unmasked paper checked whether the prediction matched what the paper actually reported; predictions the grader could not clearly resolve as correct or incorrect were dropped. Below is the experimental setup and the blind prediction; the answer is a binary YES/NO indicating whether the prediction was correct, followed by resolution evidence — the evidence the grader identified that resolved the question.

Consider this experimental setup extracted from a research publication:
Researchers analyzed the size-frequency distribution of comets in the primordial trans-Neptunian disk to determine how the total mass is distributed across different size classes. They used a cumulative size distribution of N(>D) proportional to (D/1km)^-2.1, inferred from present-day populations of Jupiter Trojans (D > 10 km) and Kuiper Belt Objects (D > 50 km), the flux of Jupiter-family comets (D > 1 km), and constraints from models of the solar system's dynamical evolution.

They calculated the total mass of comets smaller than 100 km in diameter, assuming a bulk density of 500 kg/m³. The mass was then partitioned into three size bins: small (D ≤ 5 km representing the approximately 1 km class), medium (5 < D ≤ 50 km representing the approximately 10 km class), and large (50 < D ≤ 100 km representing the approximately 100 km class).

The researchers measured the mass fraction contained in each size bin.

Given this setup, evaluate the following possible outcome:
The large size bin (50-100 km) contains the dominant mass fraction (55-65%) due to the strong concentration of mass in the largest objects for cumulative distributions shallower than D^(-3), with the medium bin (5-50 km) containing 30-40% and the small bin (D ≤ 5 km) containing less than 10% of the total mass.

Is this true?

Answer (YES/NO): NO